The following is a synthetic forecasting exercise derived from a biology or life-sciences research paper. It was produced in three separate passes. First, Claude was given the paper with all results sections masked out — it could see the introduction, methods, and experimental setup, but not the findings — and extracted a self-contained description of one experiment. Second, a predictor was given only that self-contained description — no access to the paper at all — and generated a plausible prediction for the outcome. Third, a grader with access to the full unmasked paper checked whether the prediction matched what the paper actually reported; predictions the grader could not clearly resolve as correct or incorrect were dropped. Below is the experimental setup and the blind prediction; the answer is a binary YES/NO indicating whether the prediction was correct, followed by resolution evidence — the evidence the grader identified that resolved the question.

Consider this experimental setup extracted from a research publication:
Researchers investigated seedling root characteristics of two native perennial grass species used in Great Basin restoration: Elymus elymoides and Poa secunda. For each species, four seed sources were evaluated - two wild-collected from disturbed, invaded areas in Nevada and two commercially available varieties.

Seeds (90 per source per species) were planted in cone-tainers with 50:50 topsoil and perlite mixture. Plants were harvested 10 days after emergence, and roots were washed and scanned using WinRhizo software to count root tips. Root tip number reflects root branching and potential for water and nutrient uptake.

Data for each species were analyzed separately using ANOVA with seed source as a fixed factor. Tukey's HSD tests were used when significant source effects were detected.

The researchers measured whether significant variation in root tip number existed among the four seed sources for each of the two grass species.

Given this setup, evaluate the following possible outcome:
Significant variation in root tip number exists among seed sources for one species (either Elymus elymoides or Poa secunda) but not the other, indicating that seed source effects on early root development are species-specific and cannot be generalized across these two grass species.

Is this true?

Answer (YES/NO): NO